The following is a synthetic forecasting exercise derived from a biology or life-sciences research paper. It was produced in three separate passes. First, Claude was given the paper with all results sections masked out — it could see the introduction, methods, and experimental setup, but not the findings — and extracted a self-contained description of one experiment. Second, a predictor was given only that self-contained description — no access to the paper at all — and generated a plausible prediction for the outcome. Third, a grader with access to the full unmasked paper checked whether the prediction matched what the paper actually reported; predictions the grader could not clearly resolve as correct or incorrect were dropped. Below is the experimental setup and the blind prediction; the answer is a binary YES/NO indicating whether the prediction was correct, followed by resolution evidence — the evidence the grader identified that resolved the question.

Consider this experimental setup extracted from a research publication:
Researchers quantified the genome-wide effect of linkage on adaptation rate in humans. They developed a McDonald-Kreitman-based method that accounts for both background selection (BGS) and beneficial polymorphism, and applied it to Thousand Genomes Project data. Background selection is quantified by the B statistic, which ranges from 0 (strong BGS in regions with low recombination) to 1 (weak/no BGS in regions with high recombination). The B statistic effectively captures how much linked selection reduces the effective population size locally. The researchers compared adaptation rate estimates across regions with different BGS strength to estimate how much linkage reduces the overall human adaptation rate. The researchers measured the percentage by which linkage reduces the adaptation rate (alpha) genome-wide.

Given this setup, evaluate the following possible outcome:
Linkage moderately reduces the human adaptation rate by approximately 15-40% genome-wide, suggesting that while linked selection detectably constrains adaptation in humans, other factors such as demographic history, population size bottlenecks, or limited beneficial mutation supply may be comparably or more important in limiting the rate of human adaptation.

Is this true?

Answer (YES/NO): YES